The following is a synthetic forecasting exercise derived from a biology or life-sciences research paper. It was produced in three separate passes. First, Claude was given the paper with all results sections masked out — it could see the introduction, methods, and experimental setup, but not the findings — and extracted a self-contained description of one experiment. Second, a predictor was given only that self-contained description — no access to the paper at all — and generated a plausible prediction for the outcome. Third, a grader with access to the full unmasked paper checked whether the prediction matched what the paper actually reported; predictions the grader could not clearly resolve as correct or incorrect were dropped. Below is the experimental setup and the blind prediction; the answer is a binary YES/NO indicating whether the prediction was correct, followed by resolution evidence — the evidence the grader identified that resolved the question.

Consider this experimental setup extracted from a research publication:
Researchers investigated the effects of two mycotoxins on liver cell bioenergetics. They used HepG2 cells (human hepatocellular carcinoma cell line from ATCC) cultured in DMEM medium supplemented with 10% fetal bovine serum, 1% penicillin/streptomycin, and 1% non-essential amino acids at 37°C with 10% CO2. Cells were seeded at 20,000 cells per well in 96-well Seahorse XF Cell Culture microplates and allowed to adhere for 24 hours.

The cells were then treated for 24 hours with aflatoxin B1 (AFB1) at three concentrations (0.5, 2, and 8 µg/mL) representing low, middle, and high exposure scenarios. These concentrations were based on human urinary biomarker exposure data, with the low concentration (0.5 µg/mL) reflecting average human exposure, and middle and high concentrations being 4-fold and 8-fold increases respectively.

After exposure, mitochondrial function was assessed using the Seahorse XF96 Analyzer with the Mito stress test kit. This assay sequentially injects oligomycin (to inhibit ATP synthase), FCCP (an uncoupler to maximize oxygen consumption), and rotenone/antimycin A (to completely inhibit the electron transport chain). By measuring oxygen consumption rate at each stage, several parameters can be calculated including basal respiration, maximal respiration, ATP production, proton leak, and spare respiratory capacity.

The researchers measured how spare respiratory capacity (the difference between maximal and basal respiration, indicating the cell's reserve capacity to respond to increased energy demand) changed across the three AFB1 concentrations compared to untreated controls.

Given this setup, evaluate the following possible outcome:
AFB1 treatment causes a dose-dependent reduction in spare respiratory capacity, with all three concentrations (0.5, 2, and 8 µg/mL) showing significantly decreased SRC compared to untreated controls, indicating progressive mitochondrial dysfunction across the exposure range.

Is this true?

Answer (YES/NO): NO